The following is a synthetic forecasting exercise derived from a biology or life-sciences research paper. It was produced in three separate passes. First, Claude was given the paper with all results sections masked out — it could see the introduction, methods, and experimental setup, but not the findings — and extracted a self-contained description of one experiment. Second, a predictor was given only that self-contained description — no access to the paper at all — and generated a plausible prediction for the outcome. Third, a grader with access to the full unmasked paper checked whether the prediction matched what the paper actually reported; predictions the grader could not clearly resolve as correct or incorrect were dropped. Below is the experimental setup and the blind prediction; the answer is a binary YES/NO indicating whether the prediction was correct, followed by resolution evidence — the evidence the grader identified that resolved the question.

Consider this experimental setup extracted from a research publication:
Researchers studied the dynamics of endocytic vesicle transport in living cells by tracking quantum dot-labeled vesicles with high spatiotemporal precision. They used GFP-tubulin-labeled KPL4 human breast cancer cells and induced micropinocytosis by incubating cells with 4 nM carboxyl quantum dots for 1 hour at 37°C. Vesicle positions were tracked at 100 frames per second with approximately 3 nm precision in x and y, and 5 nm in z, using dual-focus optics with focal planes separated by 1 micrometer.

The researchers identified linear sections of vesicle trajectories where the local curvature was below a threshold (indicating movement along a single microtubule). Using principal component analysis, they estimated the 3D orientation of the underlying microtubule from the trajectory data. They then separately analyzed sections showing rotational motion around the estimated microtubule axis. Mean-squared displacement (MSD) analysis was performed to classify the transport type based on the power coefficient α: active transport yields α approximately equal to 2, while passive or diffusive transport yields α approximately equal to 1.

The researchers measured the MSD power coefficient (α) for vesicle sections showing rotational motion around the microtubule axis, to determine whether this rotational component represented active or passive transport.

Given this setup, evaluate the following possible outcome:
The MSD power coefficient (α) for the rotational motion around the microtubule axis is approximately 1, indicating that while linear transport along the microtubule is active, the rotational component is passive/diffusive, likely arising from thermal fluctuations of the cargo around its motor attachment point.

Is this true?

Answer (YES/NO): NO